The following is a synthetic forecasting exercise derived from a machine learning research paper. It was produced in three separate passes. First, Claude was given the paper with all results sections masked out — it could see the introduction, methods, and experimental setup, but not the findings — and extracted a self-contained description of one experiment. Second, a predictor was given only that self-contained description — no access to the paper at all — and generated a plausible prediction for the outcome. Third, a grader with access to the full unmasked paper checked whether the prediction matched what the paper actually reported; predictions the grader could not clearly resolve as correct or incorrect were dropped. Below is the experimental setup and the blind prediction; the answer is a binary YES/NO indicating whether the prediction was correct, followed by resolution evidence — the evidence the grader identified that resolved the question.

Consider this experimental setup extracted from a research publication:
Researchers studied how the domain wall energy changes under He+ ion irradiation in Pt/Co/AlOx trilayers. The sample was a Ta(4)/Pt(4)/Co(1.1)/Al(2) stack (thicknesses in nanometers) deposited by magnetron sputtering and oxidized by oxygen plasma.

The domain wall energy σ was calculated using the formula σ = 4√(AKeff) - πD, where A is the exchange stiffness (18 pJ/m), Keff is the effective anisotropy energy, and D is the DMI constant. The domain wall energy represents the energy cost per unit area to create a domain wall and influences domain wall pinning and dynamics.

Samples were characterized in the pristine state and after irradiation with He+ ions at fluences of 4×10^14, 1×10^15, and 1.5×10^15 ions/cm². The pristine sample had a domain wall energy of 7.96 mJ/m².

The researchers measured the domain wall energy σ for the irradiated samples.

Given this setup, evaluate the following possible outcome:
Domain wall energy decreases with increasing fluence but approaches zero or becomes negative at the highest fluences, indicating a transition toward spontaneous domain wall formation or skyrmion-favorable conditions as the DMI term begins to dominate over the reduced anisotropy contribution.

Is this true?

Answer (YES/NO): NO